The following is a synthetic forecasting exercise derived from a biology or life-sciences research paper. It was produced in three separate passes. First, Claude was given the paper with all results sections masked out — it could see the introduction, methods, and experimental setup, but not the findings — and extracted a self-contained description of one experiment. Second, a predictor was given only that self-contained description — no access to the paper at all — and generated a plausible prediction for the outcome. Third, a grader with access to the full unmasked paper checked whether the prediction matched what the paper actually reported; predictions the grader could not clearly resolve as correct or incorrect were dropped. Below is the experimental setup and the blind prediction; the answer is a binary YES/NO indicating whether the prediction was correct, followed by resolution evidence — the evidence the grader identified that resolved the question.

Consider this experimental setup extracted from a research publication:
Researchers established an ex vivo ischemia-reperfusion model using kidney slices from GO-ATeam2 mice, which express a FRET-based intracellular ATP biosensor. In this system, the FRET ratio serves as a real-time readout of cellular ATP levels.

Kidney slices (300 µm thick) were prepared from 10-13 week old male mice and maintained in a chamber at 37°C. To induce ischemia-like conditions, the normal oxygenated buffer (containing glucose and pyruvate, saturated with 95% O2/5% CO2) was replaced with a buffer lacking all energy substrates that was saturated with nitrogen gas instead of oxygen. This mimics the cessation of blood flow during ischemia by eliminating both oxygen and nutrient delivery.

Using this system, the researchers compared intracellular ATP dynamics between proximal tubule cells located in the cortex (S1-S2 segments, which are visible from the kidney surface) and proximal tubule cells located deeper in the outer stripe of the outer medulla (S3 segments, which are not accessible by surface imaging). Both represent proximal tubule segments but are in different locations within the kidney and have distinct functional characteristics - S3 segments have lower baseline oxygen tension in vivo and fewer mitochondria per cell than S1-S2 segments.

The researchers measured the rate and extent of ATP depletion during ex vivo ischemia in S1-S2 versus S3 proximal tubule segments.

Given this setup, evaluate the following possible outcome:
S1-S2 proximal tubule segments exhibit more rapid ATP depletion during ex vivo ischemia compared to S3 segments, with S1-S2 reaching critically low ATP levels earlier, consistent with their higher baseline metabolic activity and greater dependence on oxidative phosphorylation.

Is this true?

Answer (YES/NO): NO